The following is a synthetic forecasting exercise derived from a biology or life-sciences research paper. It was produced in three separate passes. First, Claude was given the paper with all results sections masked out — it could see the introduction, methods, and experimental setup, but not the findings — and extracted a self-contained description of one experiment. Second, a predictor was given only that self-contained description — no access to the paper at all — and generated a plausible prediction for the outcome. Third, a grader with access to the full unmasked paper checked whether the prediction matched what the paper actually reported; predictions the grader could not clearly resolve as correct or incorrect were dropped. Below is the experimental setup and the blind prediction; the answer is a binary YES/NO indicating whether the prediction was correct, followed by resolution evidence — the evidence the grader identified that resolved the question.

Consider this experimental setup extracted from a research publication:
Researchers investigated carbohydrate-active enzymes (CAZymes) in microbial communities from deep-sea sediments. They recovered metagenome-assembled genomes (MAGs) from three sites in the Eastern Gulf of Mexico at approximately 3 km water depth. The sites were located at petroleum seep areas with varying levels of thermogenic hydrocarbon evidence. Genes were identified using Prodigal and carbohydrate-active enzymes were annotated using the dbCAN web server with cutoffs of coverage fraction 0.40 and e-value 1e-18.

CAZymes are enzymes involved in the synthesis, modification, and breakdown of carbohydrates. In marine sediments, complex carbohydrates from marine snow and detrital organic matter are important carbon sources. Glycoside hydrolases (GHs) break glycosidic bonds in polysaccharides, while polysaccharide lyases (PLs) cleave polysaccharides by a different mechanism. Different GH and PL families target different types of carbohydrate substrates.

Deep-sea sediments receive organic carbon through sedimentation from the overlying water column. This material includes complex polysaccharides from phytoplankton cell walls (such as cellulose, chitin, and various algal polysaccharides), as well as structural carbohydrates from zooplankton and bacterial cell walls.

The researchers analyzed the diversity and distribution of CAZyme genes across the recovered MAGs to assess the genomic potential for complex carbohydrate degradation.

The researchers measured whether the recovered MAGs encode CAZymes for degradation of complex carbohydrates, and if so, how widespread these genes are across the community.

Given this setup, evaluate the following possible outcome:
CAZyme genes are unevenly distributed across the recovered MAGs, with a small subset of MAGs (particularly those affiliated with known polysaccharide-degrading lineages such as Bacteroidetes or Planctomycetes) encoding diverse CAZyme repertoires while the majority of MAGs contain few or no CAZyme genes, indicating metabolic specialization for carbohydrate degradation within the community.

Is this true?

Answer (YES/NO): NO